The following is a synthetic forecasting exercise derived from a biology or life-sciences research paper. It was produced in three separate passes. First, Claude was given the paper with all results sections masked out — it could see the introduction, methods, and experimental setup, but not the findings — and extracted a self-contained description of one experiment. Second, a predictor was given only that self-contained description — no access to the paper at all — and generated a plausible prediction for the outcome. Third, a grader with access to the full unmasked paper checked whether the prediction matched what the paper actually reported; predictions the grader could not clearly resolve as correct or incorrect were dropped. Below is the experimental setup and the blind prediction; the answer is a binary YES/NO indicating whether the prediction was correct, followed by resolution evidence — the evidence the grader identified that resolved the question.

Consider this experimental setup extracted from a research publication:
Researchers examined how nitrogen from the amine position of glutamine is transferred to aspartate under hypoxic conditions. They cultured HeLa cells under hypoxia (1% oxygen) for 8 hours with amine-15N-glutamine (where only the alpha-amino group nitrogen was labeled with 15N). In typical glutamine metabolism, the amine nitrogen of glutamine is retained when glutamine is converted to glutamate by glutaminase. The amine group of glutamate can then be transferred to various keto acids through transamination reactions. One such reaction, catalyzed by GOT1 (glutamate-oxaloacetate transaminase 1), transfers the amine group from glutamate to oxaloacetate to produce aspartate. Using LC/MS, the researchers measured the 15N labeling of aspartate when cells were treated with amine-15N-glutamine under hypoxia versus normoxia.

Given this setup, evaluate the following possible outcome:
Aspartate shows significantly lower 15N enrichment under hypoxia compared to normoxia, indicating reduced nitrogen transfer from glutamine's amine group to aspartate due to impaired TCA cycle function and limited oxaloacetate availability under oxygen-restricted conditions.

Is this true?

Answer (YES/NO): YES